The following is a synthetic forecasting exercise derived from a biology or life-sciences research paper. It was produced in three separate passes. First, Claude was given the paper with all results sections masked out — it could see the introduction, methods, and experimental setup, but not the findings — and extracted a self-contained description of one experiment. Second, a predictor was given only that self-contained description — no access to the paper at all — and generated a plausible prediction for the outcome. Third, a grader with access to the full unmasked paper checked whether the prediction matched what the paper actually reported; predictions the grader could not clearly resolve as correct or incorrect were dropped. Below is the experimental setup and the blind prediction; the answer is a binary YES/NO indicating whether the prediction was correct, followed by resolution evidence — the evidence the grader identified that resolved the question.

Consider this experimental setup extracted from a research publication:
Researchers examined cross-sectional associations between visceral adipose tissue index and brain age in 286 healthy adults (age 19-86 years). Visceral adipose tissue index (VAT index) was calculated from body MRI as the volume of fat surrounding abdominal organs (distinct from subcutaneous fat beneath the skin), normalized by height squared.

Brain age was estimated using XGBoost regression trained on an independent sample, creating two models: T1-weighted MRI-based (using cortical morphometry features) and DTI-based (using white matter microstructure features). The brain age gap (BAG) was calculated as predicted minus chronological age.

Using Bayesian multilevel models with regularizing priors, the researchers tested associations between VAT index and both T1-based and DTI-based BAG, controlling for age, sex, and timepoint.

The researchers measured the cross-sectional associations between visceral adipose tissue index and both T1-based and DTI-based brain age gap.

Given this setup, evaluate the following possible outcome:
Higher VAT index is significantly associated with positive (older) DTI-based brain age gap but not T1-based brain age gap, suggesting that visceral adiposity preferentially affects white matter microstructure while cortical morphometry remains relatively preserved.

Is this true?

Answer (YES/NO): NO